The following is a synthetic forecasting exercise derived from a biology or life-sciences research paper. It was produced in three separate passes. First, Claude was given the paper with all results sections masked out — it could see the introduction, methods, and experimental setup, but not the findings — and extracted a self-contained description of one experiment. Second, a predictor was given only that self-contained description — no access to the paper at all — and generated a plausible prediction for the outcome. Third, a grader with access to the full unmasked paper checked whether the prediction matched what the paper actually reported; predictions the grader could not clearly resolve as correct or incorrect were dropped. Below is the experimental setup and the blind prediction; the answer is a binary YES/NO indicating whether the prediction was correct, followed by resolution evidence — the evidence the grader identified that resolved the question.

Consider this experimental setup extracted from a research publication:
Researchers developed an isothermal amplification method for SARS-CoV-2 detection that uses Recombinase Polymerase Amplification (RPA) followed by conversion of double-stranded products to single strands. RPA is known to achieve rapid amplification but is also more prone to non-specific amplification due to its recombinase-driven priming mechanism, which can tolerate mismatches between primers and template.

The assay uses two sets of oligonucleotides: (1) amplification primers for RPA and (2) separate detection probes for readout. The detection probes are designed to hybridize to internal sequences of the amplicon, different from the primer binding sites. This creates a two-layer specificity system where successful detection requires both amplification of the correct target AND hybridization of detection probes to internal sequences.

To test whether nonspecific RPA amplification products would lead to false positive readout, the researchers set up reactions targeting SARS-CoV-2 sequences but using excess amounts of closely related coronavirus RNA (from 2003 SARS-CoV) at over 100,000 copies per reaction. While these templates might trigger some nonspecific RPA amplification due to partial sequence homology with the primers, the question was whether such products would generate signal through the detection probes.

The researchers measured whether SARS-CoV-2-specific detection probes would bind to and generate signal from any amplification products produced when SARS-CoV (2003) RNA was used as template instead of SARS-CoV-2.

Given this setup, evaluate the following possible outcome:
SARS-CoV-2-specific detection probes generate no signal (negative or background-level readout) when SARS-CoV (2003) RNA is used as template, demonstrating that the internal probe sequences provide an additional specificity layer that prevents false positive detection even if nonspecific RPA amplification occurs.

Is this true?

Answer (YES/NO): YES